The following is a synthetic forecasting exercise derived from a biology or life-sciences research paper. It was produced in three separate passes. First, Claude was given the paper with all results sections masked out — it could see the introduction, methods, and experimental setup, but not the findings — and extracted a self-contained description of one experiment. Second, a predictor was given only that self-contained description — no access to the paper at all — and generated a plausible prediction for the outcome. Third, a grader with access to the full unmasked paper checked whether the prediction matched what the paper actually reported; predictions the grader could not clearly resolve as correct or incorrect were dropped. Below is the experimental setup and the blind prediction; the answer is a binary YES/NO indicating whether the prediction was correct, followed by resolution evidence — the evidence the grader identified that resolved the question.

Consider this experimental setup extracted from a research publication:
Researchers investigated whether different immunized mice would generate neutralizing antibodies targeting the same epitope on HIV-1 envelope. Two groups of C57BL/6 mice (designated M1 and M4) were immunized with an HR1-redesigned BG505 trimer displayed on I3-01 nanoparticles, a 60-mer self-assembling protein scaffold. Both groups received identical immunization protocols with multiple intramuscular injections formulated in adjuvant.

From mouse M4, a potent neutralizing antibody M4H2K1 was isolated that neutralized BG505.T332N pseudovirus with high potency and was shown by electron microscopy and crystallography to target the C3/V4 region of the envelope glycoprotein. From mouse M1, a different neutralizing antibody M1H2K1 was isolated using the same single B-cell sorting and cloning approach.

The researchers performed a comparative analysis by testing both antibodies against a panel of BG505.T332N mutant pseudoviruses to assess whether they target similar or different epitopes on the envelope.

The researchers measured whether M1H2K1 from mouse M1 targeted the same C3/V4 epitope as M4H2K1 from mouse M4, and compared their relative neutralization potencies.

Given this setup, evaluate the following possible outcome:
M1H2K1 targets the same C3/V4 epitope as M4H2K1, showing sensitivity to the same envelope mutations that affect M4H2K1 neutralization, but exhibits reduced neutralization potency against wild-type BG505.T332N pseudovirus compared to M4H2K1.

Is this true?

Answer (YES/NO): YES